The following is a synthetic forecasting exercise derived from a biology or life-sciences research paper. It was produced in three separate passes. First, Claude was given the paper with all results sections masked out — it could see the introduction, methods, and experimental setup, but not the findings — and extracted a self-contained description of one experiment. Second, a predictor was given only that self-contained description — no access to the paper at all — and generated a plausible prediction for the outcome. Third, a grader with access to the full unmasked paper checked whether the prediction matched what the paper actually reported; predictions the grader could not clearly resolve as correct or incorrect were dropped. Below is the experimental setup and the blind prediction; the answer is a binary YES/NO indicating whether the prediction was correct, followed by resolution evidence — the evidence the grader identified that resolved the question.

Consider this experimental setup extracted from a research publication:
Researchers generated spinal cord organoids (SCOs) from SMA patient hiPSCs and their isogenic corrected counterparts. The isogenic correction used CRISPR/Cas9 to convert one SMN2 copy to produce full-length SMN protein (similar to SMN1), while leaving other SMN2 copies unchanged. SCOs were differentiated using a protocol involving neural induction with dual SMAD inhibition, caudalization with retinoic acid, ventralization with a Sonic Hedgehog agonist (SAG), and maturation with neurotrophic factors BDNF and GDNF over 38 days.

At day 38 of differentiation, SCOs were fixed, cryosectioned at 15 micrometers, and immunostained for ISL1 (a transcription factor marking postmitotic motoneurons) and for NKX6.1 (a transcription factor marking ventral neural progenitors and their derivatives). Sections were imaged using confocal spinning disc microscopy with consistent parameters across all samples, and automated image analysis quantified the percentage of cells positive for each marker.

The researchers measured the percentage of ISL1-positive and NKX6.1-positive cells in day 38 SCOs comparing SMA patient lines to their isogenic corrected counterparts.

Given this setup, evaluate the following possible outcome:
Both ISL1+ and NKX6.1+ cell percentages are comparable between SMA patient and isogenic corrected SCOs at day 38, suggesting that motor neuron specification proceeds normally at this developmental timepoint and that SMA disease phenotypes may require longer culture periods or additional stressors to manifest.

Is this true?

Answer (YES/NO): NO